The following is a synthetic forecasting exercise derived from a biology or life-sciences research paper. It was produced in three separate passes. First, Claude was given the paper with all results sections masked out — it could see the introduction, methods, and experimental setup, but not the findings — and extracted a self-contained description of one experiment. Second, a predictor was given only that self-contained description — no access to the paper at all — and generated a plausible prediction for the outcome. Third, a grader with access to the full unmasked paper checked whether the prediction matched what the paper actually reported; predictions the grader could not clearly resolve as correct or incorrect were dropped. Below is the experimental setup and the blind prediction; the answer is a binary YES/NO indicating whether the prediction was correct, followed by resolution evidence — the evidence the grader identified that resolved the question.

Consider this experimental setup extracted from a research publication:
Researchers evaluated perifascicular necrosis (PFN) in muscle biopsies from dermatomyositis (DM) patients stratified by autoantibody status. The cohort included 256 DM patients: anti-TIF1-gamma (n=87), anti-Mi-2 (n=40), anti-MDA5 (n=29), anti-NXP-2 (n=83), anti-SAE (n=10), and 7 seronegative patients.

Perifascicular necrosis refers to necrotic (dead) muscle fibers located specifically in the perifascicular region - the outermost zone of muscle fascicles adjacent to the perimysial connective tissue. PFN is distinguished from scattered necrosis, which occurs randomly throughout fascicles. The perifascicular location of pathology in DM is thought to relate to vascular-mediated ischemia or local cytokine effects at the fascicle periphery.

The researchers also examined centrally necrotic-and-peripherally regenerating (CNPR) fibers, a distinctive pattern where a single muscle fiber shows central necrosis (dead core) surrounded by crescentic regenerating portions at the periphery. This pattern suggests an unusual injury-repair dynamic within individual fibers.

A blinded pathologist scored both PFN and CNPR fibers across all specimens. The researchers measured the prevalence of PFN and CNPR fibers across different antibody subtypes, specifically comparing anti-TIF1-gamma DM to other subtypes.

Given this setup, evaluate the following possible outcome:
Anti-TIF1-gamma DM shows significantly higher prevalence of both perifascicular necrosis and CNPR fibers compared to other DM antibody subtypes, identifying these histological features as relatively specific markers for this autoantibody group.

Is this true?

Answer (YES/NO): NO